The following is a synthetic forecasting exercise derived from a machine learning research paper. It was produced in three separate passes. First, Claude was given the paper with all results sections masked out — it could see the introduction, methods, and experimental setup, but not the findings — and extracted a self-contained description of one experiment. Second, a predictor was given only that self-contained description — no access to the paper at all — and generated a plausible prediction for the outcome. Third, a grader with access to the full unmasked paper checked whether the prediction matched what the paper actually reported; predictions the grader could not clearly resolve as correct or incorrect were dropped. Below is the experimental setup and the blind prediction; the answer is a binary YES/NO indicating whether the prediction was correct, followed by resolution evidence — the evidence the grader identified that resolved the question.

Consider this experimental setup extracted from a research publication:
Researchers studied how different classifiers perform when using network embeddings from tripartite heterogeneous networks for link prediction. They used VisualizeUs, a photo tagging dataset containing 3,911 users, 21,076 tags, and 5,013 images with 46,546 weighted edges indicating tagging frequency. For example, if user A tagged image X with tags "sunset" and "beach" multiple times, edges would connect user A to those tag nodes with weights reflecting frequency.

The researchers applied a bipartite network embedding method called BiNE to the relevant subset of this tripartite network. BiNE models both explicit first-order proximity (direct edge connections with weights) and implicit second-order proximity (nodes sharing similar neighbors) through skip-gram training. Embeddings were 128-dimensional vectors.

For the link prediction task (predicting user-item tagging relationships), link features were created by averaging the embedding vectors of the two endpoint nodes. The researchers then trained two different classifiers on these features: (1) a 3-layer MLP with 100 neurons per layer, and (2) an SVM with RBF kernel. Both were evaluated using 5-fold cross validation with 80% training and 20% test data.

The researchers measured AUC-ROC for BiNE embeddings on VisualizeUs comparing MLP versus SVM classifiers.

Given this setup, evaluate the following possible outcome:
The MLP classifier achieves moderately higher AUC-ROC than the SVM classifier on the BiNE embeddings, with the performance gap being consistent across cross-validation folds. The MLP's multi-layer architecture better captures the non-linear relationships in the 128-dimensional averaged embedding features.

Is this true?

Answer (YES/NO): NO